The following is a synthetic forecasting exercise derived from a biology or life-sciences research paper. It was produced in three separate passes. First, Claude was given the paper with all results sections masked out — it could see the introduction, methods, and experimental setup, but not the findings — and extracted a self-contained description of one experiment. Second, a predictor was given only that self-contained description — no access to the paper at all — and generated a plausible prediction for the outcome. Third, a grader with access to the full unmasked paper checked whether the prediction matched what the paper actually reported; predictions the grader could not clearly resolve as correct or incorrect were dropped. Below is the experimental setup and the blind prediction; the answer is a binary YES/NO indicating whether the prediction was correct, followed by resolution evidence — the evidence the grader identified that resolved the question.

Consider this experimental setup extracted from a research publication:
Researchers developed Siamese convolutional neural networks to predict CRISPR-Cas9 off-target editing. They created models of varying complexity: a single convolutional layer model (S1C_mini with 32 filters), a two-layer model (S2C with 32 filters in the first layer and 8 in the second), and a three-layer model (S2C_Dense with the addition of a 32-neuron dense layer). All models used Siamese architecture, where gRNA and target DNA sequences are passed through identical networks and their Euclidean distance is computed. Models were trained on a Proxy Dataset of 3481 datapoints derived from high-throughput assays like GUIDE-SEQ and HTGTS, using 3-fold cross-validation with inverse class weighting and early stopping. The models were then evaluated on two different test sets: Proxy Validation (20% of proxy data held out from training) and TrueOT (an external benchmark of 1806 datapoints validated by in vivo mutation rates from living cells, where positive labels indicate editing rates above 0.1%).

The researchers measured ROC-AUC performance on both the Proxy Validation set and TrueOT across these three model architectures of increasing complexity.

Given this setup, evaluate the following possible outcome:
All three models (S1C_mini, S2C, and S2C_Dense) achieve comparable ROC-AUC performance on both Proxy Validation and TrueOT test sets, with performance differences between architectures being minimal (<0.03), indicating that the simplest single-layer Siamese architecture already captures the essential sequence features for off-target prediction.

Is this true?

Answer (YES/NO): NO